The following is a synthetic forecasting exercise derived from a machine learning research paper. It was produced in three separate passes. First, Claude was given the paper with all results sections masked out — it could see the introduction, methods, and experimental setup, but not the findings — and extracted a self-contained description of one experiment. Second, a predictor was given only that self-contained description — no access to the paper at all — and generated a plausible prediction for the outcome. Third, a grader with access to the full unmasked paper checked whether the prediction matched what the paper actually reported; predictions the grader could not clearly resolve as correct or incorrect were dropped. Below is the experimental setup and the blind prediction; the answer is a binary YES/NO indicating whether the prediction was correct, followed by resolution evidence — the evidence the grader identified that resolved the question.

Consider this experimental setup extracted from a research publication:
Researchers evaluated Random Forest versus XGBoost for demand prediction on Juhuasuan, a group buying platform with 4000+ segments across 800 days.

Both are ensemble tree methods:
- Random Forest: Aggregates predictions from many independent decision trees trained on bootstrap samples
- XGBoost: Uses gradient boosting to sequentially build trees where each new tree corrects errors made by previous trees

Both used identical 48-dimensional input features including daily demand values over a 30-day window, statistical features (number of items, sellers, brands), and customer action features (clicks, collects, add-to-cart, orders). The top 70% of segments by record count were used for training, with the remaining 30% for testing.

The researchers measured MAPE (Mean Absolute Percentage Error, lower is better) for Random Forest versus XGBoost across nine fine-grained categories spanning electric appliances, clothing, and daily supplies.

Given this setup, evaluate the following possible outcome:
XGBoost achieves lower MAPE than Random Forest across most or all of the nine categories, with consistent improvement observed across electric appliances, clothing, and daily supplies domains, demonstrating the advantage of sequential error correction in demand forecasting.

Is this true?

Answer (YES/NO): YES